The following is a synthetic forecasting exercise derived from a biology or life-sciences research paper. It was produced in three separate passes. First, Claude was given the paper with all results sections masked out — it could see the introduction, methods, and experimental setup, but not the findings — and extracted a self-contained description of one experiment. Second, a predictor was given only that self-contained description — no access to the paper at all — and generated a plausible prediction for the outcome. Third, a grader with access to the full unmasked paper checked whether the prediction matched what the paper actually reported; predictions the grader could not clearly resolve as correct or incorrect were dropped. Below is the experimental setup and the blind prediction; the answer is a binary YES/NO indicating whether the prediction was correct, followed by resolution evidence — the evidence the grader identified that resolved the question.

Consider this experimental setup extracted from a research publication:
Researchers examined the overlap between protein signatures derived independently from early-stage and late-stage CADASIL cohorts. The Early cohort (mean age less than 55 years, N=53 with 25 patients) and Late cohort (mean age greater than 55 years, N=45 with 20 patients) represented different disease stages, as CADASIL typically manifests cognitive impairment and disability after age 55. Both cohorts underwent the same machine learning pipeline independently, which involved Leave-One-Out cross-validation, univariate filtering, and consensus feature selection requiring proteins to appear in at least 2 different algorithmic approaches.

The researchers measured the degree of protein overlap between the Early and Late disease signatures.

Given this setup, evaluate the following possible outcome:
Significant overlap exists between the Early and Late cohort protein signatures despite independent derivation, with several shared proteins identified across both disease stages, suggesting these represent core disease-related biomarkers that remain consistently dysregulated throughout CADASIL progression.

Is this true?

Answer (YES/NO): NO